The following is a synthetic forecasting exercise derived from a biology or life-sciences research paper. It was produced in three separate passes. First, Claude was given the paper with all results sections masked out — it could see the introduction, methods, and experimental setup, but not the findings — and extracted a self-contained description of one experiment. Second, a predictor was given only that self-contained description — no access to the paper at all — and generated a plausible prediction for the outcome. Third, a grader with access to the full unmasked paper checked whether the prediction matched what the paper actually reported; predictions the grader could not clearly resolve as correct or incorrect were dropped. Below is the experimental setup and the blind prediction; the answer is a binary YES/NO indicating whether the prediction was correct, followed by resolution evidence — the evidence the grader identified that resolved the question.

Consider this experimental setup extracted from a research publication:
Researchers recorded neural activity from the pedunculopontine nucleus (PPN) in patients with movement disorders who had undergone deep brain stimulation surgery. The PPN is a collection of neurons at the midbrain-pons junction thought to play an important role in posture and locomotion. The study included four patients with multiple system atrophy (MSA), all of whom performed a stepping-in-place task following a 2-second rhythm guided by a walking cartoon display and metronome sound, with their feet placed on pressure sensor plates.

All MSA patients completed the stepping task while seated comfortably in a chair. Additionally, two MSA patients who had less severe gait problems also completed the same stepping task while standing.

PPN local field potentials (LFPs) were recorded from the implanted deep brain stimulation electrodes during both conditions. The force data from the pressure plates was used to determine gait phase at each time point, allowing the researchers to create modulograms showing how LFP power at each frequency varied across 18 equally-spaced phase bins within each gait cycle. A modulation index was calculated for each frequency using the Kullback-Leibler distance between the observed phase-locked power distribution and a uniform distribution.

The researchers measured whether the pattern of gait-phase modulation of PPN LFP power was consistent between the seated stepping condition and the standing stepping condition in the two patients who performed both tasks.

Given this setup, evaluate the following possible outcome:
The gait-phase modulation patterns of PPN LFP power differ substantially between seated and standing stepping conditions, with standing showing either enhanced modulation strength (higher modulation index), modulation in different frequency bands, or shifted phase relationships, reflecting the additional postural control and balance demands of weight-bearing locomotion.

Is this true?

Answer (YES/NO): NO